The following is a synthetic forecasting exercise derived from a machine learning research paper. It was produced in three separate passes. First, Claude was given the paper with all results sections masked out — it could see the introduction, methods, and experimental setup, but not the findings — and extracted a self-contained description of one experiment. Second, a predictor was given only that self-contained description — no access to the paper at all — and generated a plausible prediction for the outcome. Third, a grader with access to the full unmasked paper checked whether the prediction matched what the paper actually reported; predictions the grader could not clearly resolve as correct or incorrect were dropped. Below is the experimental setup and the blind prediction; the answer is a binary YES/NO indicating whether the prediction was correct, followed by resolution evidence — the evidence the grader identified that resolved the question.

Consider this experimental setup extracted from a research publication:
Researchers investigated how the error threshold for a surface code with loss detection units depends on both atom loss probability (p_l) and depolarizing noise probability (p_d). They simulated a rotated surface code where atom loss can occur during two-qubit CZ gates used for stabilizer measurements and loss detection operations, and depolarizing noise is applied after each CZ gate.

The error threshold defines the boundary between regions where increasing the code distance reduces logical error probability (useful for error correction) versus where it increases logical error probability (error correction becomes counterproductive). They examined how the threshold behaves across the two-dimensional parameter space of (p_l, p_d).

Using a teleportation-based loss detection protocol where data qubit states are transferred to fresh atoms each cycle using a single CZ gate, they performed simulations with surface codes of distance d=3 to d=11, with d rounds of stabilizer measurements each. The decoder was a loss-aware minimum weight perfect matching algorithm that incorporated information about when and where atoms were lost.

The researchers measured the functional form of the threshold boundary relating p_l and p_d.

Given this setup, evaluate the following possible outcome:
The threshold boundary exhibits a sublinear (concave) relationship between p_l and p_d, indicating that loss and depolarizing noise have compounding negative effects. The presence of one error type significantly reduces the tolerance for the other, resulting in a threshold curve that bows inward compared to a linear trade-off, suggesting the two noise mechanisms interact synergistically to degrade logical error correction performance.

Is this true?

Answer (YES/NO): NO